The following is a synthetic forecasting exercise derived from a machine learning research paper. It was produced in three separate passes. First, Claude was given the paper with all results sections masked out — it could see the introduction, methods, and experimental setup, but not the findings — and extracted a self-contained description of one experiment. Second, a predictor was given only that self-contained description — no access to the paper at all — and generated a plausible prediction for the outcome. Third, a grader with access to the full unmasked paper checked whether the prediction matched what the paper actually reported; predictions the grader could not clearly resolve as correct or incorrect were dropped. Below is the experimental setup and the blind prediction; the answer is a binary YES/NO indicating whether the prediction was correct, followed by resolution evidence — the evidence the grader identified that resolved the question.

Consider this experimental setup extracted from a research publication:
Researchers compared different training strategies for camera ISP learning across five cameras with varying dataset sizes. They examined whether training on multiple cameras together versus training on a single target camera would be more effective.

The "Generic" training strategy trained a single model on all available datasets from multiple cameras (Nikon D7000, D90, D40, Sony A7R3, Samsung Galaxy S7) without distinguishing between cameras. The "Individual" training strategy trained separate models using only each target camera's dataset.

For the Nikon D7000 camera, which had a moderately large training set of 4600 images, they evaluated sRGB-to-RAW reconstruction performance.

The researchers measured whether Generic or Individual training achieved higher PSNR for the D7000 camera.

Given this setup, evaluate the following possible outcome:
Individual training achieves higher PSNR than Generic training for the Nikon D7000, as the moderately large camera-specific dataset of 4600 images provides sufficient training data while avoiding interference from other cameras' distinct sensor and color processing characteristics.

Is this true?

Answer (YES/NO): YES